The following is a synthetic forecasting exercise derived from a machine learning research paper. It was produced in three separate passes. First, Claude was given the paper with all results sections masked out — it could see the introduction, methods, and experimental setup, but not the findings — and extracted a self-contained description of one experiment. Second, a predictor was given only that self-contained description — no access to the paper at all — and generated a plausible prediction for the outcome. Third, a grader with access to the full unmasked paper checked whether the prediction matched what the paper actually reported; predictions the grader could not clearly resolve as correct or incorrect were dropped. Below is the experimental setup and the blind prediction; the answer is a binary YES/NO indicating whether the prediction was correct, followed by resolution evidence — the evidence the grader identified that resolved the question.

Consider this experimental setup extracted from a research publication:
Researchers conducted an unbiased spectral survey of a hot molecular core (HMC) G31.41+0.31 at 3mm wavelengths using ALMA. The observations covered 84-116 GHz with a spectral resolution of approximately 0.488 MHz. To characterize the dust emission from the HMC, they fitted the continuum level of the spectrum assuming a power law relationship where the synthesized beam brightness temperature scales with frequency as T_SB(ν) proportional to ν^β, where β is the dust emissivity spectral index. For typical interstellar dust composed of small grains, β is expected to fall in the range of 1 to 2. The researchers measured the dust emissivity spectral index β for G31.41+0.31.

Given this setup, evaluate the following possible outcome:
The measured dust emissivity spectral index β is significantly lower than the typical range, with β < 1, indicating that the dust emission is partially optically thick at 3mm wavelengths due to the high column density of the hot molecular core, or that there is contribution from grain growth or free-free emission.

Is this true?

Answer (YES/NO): YES